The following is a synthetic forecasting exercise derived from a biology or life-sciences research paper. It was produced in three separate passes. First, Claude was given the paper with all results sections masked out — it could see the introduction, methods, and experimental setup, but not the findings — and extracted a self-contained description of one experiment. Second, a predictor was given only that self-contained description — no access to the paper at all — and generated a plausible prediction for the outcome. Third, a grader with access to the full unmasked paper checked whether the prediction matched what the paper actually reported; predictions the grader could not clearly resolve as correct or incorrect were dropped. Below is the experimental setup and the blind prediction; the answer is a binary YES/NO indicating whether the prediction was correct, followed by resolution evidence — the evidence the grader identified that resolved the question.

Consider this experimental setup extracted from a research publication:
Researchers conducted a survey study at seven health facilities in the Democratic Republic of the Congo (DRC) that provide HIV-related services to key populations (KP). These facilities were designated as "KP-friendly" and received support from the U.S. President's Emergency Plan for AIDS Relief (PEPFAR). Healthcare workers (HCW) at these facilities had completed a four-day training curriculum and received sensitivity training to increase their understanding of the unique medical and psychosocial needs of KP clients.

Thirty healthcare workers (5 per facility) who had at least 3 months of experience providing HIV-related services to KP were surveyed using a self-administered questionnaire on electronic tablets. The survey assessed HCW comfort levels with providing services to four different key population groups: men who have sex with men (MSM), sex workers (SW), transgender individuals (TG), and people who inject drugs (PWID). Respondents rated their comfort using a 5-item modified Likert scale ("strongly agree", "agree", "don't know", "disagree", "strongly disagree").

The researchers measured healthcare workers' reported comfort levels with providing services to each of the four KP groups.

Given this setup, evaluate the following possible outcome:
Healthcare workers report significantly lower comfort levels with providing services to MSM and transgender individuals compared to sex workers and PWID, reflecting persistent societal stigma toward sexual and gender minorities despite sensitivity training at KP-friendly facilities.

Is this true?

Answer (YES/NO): NO